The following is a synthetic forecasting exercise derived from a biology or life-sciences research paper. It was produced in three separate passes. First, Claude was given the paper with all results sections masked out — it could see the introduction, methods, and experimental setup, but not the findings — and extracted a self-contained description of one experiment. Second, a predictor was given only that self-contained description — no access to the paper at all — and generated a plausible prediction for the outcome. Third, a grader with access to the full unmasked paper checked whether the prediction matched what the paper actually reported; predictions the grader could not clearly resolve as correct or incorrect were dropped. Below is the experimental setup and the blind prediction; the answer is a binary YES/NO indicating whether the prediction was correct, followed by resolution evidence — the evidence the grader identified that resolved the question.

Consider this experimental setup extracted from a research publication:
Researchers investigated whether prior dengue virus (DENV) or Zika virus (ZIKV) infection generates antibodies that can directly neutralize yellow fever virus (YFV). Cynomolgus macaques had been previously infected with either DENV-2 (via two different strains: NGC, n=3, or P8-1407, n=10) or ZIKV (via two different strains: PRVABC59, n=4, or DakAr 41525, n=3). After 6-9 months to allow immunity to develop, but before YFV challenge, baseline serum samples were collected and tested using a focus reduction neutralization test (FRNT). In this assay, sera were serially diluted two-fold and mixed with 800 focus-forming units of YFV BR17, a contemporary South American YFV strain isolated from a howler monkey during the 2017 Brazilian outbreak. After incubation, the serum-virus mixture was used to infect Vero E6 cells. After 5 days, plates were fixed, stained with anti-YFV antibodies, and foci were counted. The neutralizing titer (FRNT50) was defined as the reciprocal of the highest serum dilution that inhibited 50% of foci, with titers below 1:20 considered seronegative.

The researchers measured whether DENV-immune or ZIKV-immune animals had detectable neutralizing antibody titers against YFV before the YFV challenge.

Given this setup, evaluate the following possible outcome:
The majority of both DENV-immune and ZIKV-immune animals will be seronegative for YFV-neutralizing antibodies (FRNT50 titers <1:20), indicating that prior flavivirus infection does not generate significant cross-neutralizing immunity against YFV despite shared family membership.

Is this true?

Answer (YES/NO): YES